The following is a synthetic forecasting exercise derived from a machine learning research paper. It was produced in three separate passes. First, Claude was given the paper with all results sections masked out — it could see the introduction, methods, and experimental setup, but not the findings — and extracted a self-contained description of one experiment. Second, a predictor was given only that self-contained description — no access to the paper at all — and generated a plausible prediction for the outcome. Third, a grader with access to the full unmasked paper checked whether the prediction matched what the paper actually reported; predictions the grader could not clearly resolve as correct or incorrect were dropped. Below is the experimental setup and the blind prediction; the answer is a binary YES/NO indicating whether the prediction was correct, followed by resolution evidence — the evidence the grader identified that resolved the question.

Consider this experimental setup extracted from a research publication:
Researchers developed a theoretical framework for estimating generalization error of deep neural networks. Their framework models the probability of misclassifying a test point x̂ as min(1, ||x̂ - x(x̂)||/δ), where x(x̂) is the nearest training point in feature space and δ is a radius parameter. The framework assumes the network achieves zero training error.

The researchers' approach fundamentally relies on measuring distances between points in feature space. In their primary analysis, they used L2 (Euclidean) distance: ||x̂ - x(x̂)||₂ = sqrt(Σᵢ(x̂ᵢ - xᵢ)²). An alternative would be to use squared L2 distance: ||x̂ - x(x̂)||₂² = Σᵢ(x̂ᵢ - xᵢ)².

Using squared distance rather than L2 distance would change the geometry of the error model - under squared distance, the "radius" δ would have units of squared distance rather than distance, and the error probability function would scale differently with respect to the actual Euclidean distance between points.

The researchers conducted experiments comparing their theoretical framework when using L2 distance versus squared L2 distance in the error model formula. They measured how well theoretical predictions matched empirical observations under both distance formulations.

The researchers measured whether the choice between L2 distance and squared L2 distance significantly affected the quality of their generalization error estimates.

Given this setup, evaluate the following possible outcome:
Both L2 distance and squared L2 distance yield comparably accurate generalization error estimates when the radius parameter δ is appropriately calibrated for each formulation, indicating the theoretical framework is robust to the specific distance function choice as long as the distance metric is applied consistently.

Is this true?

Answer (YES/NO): YES